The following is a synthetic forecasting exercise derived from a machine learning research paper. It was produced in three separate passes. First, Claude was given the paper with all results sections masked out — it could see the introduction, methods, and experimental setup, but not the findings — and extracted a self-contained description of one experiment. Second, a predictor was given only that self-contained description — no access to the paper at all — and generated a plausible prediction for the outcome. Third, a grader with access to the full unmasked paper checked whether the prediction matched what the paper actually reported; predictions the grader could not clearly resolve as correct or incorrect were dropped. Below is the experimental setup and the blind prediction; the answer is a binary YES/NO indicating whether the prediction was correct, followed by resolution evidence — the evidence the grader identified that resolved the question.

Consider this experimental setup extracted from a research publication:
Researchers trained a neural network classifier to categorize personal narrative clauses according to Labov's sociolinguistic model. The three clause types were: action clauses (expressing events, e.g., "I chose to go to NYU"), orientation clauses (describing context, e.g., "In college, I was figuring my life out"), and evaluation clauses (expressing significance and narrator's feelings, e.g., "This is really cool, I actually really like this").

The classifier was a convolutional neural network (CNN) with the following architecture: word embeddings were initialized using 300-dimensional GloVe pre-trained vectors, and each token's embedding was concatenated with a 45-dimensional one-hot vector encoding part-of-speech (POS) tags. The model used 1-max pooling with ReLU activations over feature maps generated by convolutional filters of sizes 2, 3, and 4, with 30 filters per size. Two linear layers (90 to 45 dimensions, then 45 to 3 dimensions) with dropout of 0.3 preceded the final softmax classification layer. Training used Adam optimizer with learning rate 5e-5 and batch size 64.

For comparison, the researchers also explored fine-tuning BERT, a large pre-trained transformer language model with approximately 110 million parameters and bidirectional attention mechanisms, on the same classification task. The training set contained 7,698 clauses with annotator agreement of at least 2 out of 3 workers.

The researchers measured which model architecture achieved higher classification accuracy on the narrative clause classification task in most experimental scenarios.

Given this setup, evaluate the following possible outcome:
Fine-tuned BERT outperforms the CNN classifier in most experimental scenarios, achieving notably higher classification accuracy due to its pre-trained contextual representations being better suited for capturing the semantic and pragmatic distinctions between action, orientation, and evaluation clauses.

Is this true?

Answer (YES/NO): NO